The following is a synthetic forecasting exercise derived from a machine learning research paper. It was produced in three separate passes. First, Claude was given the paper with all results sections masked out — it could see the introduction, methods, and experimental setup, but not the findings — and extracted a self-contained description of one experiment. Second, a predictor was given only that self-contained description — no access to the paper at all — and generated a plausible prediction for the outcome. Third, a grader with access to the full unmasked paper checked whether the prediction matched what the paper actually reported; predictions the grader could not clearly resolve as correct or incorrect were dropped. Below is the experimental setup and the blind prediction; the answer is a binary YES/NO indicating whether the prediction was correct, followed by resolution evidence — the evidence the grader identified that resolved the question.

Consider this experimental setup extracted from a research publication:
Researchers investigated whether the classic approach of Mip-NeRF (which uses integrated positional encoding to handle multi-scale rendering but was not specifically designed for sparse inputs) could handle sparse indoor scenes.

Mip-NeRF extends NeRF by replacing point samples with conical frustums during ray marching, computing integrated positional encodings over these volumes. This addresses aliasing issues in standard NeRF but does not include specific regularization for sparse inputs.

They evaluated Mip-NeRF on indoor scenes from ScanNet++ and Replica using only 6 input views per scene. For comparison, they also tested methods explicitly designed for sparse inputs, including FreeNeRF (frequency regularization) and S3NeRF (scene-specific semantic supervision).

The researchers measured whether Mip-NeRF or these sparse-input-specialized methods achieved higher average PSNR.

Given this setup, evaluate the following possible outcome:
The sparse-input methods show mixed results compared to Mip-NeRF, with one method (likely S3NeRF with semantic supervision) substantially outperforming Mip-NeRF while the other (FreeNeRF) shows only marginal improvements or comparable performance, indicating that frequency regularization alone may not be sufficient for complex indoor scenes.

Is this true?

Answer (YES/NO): NO